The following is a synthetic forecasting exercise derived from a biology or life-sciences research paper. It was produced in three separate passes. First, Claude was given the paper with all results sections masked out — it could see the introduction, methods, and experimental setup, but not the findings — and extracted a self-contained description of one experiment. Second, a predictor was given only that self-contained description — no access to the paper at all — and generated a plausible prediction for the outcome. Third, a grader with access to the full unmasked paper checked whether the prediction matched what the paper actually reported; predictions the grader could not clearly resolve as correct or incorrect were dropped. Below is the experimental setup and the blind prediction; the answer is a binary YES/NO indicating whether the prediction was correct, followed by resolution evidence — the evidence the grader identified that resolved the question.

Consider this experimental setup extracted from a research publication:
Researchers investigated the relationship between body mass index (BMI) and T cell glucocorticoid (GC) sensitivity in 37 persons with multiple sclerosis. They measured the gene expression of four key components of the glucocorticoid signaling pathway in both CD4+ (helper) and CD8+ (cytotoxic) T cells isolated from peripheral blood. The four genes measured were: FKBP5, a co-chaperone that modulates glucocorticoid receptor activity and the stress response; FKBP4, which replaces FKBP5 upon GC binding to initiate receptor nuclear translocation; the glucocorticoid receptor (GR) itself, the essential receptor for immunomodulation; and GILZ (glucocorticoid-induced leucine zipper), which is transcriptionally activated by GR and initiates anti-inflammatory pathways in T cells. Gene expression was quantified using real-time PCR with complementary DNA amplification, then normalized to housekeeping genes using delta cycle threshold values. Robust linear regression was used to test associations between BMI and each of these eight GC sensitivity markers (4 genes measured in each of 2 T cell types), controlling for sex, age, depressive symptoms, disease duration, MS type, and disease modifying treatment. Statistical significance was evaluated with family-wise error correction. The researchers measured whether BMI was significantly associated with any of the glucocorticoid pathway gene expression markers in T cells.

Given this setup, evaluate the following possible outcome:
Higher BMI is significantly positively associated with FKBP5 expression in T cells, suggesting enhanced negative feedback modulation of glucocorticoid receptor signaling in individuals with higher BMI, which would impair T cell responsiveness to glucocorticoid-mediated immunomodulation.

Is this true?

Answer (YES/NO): YES